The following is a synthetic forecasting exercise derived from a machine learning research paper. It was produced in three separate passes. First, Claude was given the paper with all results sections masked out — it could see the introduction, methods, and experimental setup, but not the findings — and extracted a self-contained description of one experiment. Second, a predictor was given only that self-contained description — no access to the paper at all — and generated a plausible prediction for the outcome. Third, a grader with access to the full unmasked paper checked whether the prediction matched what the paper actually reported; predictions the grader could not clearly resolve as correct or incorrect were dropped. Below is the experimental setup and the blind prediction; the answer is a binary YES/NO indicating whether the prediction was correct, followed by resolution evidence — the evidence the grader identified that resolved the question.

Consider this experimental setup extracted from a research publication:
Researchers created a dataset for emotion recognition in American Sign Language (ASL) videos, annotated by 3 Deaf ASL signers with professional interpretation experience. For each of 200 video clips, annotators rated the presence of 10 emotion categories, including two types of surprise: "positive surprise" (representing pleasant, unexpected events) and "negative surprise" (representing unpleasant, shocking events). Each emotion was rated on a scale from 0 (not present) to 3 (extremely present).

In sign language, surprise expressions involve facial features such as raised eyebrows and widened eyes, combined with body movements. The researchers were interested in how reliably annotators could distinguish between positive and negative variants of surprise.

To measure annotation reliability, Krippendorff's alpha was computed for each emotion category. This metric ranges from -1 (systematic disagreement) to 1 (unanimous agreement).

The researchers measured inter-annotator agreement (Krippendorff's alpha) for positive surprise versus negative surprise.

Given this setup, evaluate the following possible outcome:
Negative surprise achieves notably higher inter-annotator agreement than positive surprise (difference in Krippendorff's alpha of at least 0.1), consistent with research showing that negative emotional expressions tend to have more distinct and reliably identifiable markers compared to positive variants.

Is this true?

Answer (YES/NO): NO